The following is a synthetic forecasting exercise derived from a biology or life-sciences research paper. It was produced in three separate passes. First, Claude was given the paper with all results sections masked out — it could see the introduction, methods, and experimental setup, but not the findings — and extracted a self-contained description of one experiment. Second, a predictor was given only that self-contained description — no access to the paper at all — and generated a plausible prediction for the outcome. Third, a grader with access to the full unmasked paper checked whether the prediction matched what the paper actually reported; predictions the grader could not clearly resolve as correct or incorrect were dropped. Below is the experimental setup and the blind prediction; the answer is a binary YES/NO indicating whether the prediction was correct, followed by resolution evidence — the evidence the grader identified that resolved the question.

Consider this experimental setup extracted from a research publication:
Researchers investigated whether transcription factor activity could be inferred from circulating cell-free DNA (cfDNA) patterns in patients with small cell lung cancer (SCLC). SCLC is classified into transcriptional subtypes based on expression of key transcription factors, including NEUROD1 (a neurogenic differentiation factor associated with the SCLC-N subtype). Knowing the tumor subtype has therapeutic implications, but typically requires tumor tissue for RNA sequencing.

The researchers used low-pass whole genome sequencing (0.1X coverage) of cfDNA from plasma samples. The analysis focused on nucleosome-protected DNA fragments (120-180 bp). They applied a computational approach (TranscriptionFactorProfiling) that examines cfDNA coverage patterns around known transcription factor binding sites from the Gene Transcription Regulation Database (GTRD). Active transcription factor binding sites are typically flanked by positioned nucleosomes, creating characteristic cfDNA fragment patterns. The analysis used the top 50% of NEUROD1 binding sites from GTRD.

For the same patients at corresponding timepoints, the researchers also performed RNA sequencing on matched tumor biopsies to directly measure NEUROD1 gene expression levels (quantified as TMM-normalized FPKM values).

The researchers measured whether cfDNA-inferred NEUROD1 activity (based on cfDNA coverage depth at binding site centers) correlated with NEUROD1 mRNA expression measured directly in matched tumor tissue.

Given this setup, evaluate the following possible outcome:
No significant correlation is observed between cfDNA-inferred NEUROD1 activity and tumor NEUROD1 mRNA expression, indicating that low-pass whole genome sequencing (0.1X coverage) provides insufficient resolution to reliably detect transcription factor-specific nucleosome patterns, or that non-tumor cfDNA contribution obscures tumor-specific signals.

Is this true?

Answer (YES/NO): NO